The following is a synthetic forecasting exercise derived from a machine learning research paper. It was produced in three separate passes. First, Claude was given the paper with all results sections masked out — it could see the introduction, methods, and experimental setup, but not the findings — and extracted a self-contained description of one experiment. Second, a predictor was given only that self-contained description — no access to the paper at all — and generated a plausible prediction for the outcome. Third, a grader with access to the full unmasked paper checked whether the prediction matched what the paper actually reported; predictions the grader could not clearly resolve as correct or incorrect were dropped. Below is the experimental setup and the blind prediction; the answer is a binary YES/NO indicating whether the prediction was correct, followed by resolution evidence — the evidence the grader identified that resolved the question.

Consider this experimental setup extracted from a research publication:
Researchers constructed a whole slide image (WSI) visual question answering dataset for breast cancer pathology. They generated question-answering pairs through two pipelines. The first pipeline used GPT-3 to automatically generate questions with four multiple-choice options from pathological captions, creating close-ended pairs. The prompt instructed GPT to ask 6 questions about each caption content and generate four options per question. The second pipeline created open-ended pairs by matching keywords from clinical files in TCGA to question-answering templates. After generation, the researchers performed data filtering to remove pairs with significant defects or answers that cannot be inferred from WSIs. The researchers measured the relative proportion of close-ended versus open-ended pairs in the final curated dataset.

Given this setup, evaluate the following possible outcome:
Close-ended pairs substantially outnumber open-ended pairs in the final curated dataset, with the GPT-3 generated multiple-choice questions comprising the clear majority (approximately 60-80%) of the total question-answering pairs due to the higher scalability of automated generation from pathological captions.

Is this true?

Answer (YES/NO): NO